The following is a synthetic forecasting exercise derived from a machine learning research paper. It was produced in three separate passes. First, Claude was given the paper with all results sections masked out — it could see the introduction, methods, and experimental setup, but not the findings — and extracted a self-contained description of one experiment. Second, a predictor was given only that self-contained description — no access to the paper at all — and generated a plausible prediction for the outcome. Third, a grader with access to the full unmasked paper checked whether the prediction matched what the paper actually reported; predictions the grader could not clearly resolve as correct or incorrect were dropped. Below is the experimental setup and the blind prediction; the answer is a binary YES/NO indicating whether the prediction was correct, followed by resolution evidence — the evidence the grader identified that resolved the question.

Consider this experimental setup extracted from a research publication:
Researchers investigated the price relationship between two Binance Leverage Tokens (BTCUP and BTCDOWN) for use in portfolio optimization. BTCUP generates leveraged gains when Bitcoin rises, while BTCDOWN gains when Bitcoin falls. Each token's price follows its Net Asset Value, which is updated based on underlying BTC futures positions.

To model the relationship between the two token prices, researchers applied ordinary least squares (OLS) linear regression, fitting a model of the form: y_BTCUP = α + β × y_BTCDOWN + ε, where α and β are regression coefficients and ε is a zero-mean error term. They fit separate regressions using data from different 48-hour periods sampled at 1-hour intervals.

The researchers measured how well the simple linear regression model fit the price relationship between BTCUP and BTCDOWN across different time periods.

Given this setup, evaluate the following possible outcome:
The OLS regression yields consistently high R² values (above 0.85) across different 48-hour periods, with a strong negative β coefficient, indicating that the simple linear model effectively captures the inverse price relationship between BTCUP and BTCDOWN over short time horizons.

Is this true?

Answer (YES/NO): NO